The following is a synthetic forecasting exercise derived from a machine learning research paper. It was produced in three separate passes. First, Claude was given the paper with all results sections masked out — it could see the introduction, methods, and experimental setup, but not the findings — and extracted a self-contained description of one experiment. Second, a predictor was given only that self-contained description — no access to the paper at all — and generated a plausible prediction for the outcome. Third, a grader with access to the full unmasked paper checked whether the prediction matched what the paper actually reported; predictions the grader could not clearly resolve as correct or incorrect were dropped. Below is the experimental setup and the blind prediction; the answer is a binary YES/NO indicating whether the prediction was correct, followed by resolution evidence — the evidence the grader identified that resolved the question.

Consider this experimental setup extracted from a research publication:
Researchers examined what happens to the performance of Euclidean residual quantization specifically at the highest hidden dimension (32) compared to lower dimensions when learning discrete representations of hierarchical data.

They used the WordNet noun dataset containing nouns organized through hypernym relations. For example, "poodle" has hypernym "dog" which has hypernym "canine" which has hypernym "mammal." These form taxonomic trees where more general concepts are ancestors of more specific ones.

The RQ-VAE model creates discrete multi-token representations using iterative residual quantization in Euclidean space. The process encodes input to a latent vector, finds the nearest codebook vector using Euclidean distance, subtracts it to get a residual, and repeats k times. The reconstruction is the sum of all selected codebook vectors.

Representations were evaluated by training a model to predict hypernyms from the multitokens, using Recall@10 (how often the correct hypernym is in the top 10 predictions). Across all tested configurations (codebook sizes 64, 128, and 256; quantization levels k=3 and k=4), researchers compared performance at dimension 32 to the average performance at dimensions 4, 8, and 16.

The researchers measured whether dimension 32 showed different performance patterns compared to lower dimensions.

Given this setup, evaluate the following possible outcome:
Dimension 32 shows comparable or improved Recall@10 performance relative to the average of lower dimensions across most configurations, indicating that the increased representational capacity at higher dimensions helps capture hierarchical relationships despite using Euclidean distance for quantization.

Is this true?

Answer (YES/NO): NO